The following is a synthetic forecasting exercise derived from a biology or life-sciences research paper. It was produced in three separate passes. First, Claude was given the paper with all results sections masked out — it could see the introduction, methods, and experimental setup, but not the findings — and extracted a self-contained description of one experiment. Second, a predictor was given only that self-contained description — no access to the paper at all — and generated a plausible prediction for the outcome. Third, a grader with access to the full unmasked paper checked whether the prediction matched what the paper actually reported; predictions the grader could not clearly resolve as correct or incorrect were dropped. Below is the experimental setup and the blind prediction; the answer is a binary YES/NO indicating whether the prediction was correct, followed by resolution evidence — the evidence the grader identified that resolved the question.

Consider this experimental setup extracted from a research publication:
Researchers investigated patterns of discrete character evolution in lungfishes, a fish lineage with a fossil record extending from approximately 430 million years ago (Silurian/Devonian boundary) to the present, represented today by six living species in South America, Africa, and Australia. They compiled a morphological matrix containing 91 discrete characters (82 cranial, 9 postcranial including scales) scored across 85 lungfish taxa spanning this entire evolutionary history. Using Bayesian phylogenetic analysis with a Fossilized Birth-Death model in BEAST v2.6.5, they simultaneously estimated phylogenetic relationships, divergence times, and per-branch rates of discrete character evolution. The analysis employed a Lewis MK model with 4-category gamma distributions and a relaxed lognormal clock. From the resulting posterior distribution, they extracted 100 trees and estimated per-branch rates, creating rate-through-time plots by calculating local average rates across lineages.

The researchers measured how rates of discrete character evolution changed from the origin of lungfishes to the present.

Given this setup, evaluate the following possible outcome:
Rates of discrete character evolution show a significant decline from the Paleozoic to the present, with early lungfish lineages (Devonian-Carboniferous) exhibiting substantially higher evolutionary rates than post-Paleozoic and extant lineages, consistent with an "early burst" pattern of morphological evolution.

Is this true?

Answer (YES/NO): YES